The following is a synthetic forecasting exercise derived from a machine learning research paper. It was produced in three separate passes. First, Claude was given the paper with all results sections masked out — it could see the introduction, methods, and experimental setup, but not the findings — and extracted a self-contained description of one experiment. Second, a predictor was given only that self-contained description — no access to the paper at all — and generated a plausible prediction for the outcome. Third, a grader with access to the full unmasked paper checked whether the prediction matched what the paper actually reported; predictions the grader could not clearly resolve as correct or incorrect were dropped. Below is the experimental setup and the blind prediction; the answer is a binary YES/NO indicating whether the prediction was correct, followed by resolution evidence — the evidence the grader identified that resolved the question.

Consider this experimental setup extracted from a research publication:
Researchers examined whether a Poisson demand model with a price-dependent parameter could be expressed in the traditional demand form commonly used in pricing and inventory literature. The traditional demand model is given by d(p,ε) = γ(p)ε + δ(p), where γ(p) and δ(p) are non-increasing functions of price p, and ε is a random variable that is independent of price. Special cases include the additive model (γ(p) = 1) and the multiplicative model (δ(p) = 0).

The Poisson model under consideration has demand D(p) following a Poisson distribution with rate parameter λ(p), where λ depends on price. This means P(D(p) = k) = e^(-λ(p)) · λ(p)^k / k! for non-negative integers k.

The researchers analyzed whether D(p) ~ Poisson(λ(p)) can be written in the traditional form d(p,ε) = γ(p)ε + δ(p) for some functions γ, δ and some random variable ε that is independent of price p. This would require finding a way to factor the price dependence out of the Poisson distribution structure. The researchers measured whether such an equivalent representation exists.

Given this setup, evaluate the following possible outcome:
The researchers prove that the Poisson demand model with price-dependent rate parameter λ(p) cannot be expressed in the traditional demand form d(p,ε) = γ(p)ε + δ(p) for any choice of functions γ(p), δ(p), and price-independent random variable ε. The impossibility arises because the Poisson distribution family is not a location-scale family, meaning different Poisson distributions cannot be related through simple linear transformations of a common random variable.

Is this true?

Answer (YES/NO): NO